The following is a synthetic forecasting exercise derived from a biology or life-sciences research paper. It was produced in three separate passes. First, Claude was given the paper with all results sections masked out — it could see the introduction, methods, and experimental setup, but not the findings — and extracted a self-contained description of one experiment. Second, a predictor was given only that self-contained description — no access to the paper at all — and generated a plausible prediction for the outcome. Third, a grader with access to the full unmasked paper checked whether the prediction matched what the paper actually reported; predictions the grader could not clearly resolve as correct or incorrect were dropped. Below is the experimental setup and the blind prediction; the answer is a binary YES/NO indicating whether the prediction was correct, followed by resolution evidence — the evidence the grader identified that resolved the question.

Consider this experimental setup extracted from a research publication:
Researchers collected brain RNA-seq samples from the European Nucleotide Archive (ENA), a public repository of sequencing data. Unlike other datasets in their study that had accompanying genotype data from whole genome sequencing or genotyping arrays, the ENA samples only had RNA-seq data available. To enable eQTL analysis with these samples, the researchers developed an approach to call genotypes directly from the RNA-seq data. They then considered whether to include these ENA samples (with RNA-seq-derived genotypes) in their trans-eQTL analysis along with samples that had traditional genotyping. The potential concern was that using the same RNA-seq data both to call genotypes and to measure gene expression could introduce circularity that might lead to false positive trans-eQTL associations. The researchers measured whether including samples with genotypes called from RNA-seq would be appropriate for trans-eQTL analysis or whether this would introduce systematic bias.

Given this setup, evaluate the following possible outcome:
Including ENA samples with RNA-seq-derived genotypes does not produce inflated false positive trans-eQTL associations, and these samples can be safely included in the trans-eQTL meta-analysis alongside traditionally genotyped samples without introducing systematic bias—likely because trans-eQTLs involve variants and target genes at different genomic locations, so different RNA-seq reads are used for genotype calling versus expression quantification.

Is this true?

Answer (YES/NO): NO